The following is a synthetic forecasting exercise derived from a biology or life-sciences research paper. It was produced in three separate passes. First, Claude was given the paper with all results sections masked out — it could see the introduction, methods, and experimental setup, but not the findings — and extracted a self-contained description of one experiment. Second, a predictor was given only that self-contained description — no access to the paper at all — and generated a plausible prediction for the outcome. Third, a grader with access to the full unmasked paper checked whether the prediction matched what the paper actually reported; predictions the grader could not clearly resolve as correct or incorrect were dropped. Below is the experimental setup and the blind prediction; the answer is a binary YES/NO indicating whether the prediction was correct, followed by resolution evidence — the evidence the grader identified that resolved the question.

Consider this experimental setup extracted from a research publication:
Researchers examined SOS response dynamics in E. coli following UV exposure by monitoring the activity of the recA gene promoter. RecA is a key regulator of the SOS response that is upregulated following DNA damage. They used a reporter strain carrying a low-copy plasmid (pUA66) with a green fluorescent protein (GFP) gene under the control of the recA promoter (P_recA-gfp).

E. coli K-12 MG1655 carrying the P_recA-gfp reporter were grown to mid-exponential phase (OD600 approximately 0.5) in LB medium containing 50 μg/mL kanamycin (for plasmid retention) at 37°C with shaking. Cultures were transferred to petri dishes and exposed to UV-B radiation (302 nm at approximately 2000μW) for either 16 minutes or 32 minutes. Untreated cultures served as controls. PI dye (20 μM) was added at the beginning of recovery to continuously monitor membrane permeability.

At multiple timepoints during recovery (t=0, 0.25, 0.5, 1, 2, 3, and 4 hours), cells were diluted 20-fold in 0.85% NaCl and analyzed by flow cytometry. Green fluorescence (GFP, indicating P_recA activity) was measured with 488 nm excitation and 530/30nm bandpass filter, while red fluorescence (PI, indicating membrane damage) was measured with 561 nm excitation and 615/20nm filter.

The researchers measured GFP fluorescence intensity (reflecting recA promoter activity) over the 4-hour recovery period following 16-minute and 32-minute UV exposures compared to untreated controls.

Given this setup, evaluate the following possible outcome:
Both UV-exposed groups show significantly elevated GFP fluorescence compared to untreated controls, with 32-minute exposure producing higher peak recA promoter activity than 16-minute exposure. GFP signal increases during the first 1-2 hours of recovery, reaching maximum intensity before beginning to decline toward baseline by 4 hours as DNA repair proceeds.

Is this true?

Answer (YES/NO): NO